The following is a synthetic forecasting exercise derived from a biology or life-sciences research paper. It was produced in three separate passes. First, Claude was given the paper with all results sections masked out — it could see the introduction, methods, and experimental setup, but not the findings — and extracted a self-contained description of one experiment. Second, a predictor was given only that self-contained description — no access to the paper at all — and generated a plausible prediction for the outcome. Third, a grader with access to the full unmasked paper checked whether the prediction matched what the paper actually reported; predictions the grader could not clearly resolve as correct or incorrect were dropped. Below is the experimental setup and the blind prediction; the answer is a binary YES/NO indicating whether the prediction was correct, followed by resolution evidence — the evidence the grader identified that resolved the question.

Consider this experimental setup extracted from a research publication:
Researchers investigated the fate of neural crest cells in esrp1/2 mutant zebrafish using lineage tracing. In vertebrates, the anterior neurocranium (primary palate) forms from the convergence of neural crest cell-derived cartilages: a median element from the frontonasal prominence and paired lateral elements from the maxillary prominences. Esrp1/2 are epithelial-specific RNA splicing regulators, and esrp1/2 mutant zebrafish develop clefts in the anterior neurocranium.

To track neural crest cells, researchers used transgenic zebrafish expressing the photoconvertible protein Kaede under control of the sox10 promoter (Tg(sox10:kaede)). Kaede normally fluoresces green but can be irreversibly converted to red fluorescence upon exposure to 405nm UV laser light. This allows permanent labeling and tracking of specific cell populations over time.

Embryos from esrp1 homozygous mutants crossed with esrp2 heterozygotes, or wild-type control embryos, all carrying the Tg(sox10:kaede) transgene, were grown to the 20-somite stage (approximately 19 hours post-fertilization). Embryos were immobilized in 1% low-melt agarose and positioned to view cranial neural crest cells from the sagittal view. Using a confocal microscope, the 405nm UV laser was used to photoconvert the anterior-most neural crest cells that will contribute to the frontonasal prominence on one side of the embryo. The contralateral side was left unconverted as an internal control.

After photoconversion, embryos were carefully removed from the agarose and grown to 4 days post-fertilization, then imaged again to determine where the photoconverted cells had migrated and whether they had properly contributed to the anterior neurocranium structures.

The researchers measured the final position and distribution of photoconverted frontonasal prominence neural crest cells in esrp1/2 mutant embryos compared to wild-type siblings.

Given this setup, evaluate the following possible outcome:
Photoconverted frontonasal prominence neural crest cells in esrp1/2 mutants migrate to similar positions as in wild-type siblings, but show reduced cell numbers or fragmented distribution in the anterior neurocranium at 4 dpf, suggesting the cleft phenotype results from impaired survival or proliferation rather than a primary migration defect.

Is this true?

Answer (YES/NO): NO